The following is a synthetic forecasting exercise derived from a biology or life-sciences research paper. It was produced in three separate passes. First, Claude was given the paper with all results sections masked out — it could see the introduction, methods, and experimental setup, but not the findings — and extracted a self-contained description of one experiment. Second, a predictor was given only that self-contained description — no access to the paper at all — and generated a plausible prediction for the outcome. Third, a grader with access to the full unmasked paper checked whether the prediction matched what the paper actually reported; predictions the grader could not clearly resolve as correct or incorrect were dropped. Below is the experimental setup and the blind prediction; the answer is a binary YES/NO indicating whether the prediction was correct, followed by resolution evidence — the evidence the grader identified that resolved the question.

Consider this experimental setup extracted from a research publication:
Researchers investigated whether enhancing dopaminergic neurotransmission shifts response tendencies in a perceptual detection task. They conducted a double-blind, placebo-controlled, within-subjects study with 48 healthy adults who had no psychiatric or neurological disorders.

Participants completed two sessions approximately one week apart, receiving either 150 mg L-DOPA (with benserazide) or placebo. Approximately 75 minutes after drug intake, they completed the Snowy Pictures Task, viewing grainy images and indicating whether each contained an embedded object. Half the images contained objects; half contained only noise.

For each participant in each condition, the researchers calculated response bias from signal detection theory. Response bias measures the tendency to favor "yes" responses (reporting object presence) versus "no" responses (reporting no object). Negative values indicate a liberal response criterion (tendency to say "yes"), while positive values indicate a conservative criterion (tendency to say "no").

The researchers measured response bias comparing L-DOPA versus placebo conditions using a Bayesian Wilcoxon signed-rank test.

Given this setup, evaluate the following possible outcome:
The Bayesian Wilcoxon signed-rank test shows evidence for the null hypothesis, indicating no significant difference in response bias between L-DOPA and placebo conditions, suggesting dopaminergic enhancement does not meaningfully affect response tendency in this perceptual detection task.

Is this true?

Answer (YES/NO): YES